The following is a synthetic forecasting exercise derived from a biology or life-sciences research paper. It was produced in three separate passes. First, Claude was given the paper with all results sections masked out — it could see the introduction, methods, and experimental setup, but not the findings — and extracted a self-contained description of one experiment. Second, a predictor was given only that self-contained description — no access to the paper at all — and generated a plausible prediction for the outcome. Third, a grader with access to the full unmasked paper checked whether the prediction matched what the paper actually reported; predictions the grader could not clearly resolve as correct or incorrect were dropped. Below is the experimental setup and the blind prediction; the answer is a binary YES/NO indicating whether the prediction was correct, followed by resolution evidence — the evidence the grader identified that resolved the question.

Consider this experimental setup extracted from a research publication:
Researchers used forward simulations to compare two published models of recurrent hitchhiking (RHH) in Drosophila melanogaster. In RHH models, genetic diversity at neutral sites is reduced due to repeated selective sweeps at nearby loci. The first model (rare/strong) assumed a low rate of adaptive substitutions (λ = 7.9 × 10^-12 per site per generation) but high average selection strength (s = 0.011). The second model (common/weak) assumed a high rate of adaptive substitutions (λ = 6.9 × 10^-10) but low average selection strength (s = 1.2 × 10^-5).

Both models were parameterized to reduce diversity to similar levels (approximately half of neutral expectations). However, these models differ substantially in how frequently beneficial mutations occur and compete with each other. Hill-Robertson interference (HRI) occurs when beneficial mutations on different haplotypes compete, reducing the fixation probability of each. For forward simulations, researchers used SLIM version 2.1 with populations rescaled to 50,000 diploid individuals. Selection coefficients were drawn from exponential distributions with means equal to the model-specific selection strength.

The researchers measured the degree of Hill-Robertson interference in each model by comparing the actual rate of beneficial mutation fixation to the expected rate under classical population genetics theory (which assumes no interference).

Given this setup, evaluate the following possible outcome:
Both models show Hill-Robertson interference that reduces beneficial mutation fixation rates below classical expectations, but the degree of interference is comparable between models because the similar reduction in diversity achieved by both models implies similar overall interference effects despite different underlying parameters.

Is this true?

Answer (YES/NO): NO